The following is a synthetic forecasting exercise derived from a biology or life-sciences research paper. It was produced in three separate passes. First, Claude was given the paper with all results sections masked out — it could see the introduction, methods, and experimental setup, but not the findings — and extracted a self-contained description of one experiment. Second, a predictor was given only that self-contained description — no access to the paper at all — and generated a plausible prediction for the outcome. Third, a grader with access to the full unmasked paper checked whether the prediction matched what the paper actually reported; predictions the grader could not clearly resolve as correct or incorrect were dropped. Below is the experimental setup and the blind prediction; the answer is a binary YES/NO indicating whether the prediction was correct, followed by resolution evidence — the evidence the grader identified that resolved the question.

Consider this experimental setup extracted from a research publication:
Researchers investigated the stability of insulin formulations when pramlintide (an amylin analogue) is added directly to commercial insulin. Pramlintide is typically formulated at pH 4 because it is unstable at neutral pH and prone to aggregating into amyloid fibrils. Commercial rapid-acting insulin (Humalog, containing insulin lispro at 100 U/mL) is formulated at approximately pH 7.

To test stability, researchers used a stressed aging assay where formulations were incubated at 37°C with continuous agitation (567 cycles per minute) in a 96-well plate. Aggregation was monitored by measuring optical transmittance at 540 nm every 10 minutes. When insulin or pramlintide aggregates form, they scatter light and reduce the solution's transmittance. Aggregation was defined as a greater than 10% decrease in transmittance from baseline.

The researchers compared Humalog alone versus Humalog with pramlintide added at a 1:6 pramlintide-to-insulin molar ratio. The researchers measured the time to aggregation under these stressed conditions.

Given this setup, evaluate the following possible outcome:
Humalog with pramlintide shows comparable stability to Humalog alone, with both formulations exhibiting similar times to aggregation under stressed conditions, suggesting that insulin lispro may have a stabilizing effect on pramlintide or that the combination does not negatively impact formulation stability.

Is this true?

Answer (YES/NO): NO